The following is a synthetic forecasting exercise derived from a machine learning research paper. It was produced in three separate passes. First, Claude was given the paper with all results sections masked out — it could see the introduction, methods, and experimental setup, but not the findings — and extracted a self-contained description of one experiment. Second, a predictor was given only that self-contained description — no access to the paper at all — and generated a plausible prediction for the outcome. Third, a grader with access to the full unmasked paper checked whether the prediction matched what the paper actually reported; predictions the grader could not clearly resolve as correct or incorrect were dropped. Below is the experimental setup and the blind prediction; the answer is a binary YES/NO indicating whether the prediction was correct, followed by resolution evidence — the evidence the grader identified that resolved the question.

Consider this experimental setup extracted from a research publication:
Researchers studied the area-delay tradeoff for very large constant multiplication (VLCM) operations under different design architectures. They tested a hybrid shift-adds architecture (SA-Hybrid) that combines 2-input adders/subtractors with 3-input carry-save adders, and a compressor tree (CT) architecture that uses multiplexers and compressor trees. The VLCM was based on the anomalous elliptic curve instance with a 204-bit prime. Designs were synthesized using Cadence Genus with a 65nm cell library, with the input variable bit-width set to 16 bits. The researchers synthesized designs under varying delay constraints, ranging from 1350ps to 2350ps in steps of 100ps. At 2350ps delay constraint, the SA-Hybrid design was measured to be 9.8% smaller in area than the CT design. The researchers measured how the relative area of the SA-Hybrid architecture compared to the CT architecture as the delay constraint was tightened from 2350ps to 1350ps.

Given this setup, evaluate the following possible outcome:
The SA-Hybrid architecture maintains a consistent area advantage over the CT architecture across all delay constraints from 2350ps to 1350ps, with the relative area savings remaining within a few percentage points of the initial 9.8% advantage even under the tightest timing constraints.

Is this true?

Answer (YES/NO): NO